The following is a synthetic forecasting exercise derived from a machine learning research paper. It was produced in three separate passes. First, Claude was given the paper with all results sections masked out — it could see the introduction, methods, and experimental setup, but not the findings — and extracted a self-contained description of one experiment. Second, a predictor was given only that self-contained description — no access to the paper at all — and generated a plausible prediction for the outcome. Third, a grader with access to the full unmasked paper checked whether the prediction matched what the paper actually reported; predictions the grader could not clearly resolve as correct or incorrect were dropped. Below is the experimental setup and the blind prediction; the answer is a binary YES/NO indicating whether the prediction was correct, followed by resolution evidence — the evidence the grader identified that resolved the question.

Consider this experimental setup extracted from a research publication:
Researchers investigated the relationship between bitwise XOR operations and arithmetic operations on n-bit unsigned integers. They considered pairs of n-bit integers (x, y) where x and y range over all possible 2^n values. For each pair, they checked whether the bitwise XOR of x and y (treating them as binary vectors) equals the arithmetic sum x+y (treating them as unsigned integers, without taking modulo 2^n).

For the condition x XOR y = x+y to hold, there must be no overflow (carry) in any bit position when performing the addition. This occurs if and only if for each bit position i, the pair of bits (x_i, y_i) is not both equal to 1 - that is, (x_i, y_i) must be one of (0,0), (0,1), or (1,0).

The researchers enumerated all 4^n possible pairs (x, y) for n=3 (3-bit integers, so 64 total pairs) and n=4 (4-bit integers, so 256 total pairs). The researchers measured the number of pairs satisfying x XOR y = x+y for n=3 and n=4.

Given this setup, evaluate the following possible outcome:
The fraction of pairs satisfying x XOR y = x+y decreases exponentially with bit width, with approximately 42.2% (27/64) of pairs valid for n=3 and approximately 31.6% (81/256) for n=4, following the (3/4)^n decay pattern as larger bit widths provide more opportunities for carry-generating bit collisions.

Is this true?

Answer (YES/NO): YES